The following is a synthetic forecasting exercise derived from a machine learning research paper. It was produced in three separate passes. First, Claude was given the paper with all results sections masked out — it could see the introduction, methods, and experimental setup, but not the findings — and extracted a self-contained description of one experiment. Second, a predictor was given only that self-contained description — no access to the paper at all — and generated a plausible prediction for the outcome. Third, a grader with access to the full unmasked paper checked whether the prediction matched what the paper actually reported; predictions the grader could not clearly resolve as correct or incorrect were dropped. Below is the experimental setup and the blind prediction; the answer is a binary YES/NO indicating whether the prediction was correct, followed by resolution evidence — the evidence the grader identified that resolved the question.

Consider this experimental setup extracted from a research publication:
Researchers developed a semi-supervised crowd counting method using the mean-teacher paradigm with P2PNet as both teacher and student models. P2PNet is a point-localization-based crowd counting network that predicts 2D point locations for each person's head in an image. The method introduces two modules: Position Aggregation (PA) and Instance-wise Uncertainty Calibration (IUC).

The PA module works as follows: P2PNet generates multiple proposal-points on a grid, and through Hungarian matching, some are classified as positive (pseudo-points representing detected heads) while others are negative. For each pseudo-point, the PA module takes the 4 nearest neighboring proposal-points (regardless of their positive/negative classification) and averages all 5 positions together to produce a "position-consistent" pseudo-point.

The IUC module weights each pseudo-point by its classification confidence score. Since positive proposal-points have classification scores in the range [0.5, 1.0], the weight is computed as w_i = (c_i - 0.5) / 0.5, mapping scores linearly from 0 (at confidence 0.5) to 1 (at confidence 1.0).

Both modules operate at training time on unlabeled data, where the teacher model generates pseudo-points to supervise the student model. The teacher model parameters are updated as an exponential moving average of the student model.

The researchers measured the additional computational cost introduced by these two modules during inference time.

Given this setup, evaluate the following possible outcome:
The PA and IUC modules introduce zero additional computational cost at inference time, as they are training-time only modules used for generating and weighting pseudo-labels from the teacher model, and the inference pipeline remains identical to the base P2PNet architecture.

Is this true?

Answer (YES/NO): YES